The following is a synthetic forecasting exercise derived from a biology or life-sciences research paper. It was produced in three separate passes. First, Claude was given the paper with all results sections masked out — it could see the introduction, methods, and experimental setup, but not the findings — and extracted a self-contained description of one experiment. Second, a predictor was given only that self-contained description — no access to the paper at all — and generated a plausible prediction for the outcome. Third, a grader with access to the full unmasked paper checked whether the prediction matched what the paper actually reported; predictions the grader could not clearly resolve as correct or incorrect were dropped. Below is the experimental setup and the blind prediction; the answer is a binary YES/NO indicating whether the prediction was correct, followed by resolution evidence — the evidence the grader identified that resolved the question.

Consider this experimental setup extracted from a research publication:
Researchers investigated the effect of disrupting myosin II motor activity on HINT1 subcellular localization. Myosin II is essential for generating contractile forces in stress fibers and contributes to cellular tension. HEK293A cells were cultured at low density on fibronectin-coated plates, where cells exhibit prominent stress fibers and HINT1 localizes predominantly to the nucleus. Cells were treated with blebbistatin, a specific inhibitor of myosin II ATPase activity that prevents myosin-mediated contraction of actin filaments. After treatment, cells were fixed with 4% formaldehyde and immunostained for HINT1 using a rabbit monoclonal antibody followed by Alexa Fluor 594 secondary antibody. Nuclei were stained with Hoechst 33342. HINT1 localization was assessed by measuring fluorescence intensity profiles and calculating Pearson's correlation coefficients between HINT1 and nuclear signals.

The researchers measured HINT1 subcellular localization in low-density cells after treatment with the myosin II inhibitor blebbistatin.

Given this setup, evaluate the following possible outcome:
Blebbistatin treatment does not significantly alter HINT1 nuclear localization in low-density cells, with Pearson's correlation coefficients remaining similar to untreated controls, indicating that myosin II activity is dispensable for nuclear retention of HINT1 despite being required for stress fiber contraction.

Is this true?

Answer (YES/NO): YES